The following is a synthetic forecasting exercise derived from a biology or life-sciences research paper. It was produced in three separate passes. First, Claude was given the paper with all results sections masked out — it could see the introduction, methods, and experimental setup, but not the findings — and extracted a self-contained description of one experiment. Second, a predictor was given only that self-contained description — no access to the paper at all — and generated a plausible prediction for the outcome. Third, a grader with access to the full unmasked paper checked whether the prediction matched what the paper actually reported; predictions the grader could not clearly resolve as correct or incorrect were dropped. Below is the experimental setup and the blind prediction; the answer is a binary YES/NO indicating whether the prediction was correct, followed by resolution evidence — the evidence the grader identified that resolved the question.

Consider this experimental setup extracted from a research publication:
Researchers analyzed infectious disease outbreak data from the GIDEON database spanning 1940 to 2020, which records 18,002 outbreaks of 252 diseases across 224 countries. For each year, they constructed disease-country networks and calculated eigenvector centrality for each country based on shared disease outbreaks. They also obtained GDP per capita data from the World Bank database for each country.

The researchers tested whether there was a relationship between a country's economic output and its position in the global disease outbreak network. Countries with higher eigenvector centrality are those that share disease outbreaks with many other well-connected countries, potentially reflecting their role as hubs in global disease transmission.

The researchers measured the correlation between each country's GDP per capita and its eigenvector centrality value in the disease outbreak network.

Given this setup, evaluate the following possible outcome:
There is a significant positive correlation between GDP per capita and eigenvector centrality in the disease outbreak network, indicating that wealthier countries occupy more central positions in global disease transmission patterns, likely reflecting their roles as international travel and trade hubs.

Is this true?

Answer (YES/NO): YES